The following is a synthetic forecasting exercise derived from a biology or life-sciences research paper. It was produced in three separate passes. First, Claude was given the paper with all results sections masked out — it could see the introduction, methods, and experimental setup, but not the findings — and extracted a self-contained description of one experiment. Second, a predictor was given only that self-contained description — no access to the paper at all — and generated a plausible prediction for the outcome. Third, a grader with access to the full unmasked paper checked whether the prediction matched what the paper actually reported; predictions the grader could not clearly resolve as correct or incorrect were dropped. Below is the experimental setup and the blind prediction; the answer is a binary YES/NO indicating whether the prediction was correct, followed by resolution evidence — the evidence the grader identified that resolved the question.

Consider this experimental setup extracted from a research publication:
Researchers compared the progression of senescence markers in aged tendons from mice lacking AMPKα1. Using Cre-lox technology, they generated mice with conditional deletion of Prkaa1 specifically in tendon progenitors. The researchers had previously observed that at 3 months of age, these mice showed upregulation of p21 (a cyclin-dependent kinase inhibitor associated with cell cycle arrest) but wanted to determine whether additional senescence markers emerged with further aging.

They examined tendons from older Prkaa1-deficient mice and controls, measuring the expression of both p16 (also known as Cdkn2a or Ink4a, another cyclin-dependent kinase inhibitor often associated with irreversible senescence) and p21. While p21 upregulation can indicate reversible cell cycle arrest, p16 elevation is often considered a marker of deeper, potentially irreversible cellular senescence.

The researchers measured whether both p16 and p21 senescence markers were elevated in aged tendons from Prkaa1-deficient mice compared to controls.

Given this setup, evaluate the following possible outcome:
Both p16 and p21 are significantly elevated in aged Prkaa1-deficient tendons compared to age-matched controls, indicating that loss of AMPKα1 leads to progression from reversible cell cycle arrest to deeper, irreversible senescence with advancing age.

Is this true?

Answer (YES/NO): YES